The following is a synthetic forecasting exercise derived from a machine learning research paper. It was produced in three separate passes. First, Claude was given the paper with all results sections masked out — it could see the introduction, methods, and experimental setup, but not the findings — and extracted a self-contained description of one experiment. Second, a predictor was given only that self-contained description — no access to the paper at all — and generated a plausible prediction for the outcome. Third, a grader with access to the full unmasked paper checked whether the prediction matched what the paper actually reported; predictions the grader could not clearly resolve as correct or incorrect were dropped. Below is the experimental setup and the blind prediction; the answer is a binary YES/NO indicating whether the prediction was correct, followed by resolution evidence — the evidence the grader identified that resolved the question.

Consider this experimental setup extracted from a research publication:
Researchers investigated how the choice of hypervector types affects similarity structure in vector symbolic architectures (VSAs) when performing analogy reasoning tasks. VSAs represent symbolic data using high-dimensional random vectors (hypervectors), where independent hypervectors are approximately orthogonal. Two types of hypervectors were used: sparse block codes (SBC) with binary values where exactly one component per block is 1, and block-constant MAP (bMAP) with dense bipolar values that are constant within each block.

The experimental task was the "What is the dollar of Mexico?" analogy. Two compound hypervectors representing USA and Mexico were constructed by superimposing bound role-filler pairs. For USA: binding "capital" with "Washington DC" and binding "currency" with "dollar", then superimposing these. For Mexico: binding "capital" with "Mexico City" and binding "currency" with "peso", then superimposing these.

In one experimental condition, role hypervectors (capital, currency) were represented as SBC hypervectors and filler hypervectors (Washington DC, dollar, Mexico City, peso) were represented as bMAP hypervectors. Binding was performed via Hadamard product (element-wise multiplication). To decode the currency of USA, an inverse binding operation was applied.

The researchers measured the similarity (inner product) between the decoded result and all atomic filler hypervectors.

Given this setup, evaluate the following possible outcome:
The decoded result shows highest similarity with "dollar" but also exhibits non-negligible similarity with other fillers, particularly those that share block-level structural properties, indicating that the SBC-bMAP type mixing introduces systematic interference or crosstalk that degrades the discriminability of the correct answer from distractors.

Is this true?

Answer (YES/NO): NO